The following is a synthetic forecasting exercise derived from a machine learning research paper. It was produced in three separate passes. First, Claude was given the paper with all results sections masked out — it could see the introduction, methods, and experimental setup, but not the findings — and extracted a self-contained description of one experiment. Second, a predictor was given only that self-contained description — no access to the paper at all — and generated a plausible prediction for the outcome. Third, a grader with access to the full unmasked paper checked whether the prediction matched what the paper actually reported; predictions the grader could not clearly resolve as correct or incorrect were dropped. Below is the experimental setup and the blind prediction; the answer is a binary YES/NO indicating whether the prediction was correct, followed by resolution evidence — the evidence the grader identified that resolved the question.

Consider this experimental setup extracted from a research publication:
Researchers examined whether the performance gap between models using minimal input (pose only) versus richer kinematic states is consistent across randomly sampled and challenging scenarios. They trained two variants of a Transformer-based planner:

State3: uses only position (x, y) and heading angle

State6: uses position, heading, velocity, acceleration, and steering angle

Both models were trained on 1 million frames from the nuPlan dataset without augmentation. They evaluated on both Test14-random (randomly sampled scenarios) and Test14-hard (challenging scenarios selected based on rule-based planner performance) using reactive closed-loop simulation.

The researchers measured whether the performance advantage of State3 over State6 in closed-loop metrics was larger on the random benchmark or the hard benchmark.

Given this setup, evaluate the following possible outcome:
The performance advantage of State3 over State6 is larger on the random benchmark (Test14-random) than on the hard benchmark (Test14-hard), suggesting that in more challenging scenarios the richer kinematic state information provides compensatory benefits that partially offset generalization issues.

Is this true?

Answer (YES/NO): NO